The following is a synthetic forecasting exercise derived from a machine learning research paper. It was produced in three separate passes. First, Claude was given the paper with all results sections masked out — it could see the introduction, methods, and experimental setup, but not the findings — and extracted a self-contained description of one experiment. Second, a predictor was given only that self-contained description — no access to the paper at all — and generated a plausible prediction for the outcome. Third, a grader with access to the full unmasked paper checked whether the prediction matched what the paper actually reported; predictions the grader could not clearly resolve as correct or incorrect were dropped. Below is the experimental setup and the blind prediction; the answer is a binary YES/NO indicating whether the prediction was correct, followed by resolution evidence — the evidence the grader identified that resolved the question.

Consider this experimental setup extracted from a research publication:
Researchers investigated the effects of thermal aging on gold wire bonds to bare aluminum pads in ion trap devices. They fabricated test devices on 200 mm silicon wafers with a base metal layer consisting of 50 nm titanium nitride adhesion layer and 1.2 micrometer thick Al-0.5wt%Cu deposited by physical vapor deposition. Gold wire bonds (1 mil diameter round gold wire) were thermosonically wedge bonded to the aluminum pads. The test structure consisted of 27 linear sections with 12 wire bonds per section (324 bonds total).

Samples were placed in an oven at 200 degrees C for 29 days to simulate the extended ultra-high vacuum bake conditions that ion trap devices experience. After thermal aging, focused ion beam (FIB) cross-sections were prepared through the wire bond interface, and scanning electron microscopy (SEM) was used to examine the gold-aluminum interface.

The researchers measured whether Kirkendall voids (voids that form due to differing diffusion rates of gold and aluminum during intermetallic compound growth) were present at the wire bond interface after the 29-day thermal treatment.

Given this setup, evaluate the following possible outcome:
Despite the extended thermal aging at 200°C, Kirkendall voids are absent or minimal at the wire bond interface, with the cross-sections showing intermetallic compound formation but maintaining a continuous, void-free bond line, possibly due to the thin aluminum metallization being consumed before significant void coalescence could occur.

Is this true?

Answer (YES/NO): NO